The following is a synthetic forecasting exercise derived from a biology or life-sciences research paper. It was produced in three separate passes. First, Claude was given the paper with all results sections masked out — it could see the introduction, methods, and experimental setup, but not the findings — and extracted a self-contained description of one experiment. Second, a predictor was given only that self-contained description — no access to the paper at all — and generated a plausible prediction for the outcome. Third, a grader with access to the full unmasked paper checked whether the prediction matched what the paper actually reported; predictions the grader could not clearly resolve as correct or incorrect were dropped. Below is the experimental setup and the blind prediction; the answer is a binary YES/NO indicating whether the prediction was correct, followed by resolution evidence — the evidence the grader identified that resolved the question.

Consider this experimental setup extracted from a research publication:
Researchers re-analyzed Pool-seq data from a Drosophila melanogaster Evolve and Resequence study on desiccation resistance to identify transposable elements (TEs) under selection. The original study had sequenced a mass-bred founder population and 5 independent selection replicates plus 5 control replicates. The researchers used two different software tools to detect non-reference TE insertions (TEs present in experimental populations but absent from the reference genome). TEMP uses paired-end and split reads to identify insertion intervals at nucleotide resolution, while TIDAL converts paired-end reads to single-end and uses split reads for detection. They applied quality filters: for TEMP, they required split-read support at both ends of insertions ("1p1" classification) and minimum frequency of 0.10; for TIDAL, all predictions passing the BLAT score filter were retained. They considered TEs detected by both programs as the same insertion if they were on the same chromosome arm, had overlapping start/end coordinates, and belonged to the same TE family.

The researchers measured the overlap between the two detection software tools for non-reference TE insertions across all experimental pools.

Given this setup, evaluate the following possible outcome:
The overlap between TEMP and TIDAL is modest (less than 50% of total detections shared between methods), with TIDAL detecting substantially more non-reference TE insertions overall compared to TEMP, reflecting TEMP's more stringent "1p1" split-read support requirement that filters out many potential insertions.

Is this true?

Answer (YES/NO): YES